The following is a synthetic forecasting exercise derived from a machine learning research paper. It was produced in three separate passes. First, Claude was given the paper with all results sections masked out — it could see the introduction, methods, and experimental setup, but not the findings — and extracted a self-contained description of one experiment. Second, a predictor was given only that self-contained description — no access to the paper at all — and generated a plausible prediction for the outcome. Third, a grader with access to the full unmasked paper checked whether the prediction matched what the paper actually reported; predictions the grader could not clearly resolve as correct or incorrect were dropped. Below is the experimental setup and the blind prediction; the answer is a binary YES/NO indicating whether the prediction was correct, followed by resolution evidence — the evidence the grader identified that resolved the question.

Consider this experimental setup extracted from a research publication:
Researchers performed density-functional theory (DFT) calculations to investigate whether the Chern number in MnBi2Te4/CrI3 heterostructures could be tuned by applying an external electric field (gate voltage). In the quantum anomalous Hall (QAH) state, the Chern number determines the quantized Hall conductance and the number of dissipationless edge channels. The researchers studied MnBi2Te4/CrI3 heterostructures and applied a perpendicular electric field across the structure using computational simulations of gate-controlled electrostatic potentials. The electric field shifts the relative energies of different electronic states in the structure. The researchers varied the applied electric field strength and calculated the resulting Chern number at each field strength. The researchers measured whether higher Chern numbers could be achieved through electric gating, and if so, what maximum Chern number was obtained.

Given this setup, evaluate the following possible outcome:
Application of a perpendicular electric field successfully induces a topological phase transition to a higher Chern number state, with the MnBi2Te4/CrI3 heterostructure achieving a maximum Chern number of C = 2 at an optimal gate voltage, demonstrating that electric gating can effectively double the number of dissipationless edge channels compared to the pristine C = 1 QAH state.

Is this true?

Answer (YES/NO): NO